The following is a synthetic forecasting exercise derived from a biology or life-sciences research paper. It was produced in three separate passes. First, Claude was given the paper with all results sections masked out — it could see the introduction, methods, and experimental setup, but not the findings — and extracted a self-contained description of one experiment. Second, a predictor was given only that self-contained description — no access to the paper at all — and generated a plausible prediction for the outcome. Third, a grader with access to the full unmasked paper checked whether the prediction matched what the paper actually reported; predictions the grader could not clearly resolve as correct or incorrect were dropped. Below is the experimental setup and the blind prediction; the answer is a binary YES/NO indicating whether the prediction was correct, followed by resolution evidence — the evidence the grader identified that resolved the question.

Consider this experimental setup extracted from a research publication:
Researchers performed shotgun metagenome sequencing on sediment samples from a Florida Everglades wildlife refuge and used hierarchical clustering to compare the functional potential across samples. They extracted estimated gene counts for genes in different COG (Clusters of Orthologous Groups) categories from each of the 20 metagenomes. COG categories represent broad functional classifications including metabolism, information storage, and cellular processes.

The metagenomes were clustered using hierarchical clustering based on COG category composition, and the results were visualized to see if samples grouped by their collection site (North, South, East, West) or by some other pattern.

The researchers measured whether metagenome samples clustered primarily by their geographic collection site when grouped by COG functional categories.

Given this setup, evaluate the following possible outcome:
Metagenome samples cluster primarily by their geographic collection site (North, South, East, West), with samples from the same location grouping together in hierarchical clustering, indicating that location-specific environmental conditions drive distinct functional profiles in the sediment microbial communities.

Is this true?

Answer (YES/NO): YES